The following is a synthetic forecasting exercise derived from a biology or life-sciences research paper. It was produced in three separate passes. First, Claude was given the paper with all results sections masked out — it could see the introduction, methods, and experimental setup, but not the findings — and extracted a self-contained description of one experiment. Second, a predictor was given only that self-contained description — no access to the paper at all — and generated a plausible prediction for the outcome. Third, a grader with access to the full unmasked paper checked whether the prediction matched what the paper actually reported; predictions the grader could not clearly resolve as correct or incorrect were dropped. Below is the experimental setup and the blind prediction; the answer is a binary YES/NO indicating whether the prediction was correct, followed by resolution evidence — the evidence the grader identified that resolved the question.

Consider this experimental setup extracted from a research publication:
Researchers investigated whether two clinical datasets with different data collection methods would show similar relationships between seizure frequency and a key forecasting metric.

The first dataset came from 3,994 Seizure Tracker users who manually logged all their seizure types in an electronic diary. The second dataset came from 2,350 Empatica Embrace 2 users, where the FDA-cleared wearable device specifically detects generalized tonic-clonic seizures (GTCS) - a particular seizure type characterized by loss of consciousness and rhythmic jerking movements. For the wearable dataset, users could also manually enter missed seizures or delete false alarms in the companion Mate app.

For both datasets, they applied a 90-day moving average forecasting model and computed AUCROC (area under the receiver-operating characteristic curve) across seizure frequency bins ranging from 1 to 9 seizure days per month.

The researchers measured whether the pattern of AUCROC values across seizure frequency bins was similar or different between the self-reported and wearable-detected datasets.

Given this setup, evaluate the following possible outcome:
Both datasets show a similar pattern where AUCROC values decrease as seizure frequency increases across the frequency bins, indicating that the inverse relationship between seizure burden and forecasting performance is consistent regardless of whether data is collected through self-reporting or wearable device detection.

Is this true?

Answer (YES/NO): NO